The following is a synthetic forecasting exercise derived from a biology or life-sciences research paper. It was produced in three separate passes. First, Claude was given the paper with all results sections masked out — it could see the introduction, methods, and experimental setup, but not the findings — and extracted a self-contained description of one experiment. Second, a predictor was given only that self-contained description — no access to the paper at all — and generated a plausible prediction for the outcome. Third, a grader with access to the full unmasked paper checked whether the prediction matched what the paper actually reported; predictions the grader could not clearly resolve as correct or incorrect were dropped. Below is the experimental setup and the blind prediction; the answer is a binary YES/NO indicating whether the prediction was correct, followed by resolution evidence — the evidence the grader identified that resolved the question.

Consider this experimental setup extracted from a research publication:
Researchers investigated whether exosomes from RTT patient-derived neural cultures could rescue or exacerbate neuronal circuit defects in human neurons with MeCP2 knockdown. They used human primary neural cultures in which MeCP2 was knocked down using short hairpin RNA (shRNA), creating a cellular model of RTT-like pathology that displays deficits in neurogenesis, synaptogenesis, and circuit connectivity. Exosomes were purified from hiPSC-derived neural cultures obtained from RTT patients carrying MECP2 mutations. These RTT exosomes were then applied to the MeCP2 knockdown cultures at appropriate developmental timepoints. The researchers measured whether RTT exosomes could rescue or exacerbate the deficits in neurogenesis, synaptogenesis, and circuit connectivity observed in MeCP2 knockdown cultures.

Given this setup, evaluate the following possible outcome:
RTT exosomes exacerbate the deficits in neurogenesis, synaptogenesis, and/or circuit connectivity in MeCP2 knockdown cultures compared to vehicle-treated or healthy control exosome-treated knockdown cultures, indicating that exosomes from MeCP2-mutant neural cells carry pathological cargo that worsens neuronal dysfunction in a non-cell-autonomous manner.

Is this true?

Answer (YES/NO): NO